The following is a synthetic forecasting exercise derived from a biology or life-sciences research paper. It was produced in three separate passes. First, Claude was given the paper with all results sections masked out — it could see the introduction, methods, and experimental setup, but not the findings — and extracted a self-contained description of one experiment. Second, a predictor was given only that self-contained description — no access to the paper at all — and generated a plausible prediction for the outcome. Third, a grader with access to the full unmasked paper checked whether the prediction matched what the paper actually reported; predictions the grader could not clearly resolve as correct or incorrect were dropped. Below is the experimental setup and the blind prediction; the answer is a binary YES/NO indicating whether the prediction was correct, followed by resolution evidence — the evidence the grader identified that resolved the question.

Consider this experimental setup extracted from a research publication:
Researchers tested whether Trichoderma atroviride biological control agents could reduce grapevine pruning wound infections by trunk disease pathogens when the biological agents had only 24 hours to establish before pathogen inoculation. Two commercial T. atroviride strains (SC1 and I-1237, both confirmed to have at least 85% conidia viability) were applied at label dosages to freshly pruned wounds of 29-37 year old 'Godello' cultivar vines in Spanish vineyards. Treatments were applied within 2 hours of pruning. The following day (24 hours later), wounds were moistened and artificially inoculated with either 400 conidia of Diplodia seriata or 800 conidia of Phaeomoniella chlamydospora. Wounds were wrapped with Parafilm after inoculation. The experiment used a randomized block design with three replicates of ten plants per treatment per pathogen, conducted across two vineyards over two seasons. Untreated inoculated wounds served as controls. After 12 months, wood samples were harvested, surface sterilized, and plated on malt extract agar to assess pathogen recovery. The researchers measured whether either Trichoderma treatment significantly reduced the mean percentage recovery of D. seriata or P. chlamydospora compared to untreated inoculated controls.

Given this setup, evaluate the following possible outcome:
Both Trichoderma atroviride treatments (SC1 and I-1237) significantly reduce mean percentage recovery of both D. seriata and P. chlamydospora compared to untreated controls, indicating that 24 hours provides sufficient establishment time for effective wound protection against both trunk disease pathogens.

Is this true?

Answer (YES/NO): NO